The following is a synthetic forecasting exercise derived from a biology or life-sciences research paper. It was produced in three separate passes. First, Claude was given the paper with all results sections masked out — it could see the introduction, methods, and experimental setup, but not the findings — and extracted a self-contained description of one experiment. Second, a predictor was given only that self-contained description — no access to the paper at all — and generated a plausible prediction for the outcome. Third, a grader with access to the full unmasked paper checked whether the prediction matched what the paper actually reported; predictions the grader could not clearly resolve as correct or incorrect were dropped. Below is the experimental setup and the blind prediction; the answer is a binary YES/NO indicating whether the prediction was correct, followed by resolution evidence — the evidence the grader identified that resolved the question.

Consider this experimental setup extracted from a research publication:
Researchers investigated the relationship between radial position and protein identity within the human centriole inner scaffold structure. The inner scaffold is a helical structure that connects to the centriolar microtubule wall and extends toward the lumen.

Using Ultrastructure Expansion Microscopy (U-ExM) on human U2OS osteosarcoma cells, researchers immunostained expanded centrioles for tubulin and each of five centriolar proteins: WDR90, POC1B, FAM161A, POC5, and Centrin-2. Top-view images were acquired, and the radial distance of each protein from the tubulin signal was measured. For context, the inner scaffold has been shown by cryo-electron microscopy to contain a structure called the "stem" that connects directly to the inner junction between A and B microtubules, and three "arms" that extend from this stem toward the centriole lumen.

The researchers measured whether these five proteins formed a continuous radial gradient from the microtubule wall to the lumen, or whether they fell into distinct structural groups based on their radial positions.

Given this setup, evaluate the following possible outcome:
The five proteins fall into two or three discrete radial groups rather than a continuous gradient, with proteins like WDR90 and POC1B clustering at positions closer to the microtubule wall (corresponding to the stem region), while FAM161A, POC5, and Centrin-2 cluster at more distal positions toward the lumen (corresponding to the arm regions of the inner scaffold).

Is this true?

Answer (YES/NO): NO